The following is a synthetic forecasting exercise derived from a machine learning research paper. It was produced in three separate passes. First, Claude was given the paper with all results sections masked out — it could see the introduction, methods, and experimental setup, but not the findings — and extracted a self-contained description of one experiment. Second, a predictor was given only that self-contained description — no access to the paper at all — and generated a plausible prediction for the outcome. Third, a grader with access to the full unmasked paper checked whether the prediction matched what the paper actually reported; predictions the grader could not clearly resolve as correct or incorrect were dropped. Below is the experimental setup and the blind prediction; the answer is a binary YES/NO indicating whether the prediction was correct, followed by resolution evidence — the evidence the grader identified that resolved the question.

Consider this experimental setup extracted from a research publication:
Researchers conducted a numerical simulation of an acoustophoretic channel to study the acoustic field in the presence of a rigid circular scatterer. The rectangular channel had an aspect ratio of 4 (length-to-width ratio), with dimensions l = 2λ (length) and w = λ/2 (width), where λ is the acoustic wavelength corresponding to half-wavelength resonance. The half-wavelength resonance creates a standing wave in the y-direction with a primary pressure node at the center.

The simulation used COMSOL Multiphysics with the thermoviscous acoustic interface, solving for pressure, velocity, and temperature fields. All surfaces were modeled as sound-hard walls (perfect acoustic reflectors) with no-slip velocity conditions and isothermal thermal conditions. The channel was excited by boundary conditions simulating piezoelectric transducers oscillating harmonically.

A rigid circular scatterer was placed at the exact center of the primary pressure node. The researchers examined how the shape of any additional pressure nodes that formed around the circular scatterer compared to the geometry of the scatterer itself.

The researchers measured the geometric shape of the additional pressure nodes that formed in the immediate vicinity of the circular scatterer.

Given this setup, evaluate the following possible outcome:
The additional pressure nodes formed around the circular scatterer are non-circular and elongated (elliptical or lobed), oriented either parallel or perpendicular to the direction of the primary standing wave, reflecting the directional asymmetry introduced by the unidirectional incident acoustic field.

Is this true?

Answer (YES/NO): NO